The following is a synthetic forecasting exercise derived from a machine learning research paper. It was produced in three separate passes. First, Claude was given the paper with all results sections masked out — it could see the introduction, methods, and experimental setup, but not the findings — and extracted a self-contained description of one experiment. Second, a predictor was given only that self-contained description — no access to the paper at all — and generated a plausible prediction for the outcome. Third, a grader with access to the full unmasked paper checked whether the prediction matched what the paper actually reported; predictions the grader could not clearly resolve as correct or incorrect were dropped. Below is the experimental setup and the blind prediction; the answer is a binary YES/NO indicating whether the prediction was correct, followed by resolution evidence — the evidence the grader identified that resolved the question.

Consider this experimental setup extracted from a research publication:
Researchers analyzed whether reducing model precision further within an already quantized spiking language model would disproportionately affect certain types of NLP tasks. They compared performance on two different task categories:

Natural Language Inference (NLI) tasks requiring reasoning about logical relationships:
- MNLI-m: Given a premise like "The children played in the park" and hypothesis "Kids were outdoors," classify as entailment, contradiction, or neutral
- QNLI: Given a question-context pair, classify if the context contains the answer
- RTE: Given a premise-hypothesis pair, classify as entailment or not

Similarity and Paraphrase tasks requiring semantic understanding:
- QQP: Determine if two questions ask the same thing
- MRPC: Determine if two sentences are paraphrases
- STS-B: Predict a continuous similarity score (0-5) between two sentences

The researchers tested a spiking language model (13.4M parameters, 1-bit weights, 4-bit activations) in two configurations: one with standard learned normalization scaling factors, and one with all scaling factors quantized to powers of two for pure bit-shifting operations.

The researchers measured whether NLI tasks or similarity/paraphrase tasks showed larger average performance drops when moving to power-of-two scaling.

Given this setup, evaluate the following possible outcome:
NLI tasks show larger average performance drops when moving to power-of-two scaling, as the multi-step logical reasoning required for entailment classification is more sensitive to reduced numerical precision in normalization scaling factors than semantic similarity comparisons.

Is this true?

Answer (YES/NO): NO